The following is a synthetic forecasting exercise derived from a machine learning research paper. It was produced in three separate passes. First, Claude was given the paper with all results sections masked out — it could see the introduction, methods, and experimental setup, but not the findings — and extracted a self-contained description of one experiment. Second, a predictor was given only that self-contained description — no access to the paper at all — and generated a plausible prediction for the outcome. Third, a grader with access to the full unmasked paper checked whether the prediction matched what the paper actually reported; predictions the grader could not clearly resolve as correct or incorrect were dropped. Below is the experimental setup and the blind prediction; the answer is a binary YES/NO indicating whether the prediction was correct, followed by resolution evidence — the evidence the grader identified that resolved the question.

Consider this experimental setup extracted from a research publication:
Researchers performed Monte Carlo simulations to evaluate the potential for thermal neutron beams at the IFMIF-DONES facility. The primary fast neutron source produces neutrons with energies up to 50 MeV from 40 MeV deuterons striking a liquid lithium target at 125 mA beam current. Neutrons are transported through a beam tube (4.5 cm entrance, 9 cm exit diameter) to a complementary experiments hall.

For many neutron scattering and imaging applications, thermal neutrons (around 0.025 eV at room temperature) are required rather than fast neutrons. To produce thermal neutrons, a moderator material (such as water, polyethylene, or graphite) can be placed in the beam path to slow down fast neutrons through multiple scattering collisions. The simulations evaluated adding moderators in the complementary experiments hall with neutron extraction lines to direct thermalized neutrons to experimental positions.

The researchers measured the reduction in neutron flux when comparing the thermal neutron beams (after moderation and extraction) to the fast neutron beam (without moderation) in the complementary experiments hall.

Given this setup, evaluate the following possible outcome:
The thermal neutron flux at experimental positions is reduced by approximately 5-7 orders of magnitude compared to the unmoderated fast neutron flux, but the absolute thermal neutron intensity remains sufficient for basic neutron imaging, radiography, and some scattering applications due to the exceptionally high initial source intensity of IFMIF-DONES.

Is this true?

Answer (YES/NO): NO